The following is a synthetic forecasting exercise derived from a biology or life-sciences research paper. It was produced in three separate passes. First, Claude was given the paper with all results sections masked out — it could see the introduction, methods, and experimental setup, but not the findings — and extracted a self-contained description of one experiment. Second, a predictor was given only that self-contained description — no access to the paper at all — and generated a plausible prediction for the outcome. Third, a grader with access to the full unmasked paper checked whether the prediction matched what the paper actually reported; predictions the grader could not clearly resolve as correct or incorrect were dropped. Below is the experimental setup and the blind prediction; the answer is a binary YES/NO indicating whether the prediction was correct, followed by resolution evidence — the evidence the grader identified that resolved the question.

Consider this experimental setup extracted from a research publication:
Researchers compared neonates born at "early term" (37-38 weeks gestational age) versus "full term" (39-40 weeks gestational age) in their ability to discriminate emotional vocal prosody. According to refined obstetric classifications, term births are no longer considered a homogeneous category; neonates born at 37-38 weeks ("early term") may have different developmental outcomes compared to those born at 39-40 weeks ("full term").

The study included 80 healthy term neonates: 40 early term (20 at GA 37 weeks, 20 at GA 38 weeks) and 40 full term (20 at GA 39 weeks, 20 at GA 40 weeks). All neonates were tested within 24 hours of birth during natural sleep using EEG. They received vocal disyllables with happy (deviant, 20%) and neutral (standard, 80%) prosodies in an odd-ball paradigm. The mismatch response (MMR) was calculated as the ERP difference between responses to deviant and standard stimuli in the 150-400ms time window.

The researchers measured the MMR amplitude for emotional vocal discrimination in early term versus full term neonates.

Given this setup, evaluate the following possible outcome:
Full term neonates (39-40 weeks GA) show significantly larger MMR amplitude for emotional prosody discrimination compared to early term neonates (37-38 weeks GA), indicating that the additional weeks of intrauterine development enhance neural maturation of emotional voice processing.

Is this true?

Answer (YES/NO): NO